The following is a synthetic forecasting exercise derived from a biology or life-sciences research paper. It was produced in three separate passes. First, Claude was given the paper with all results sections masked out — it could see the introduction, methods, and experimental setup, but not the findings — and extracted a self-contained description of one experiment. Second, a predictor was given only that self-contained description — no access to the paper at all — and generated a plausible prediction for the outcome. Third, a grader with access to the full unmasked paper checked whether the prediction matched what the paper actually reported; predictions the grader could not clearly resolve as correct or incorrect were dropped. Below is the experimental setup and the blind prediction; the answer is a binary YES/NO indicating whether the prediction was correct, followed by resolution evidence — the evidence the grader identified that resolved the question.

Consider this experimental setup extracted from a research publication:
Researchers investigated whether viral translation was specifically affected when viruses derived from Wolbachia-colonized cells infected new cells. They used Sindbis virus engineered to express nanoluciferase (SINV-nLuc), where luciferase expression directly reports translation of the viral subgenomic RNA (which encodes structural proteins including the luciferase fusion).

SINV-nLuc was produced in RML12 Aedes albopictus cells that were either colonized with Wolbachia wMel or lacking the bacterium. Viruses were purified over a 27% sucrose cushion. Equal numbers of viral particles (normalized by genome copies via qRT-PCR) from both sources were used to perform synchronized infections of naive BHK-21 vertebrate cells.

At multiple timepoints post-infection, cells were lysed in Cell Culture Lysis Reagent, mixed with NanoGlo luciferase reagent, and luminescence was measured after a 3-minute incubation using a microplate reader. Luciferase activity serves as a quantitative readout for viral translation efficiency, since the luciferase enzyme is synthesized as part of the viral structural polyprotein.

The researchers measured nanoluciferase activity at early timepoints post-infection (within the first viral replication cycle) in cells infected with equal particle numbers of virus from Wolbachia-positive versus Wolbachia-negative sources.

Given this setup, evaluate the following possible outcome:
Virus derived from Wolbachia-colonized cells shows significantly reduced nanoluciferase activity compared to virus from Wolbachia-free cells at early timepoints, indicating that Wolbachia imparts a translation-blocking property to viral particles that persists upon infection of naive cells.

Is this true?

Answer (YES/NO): YES